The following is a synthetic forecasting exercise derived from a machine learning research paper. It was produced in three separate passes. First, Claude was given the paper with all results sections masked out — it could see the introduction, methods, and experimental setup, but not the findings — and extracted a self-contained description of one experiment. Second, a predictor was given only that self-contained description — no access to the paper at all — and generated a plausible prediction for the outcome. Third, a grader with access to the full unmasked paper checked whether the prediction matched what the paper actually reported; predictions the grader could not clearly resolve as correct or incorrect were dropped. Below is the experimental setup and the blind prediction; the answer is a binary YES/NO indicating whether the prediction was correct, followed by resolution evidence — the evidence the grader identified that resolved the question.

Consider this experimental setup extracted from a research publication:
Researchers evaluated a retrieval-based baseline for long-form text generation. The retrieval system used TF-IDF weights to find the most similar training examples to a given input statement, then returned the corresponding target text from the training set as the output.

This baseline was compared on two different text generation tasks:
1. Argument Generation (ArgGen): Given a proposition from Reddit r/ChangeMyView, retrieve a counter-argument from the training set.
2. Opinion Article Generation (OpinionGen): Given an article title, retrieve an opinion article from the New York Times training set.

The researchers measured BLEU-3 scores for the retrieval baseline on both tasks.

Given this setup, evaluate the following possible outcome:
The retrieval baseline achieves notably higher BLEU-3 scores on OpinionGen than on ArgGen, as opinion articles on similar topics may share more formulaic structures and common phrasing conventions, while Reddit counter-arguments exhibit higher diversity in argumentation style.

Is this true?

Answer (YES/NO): YES